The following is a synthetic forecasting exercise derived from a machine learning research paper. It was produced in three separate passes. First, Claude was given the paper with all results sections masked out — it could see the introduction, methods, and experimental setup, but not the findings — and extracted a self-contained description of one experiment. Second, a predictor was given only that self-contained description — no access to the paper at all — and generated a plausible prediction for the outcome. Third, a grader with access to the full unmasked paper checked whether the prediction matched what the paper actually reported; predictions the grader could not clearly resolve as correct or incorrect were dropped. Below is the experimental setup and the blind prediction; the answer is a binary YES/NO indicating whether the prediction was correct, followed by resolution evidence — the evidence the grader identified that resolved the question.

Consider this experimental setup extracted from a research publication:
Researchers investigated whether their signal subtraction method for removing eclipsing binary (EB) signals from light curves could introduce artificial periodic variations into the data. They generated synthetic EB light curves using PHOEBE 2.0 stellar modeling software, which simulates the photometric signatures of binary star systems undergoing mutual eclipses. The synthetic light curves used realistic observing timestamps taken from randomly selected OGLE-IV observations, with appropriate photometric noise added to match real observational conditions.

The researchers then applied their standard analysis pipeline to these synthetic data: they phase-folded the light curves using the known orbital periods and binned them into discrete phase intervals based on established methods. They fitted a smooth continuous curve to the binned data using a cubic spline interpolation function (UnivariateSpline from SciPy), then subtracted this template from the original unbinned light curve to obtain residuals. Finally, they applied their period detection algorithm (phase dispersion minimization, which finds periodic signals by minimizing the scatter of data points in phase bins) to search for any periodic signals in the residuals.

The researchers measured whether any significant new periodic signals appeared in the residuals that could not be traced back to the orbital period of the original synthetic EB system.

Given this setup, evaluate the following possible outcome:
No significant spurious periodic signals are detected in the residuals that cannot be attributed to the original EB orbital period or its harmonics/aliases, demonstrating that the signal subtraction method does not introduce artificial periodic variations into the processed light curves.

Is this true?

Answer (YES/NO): YES